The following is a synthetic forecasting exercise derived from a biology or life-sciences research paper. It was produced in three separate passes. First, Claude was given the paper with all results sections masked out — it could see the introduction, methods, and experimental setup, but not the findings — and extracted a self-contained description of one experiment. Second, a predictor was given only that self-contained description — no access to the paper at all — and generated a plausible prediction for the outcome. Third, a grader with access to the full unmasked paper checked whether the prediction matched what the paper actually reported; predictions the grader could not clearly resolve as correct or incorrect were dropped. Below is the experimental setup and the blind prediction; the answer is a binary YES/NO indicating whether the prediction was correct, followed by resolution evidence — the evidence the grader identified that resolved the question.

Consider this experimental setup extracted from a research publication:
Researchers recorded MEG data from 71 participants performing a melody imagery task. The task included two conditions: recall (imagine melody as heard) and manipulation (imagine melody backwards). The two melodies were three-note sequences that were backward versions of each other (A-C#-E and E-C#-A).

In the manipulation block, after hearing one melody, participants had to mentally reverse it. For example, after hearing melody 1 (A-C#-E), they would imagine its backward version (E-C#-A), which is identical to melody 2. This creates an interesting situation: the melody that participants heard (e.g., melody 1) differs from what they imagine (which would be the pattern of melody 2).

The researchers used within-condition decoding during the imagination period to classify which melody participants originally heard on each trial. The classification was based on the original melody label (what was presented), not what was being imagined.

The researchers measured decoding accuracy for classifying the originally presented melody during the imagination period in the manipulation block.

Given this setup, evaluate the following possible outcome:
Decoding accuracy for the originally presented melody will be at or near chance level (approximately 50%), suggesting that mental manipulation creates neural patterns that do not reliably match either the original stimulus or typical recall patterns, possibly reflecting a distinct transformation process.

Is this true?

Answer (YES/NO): NO